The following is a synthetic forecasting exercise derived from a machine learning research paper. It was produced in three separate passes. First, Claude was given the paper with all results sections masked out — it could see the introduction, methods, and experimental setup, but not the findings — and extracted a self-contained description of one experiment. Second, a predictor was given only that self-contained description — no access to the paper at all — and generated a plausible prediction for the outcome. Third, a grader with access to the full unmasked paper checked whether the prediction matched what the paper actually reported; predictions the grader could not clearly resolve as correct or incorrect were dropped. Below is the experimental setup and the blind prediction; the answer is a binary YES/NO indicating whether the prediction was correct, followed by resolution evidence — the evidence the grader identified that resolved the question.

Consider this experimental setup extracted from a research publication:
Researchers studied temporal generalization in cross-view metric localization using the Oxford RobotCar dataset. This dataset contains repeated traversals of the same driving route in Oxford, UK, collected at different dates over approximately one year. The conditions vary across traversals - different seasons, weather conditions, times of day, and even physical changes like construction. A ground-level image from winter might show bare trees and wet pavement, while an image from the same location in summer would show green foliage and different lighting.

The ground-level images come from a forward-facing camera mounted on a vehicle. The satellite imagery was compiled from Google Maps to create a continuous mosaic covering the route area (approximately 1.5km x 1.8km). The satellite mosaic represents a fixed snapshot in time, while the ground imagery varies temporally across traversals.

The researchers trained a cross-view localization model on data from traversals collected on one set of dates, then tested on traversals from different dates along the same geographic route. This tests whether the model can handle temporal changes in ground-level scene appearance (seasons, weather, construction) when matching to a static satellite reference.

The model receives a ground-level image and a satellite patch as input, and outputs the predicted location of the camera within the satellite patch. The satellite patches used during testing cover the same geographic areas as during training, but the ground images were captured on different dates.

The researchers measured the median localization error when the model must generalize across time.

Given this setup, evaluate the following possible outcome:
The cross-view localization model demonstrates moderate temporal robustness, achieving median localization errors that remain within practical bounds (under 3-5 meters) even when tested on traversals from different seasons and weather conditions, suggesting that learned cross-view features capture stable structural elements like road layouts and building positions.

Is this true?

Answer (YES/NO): YES